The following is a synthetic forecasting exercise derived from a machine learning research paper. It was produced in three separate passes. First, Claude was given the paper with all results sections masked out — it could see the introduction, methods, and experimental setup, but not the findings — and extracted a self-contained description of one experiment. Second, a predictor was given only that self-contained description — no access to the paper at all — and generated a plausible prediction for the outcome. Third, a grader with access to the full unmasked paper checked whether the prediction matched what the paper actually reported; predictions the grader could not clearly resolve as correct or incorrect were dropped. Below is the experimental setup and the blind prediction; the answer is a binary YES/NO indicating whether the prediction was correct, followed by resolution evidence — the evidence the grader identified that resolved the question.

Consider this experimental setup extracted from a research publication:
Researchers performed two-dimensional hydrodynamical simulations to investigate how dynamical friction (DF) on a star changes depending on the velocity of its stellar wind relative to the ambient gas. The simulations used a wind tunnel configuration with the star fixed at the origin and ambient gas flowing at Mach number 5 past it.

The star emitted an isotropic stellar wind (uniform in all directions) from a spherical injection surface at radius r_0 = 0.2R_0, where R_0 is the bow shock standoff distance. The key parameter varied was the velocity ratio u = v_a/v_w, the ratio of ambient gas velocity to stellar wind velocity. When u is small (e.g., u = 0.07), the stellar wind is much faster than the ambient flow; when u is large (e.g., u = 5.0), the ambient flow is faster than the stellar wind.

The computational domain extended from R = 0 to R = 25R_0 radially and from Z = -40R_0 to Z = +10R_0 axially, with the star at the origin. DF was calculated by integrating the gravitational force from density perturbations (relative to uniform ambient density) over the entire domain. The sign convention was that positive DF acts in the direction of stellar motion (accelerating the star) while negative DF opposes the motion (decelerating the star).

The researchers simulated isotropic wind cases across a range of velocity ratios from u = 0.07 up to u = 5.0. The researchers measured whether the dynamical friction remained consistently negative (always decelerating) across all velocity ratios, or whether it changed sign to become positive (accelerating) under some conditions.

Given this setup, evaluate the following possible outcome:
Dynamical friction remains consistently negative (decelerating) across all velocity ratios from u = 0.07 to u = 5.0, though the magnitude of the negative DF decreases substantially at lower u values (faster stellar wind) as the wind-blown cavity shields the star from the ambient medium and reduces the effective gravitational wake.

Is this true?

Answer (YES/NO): NO